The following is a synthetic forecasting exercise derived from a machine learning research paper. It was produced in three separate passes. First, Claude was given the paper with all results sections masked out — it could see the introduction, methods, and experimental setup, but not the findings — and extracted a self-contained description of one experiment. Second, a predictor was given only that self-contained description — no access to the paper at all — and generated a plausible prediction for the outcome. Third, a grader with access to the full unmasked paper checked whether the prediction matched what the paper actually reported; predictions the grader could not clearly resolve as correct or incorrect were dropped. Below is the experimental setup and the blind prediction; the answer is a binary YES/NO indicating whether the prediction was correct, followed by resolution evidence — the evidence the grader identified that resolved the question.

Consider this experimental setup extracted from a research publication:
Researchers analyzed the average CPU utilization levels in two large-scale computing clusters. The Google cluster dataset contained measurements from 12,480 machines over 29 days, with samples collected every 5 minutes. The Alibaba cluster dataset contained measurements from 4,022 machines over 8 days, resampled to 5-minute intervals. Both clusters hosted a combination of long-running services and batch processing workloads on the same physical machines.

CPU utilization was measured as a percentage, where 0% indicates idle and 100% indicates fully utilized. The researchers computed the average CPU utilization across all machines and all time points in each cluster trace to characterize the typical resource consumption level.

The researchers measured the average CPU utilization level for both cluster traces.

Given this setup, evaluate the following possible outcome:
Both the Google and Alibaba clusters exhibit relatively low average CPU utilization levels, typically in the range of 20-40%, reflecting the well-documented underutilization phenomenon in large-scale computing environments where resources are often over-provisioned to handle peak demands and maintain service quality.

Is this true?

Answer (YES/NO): YES